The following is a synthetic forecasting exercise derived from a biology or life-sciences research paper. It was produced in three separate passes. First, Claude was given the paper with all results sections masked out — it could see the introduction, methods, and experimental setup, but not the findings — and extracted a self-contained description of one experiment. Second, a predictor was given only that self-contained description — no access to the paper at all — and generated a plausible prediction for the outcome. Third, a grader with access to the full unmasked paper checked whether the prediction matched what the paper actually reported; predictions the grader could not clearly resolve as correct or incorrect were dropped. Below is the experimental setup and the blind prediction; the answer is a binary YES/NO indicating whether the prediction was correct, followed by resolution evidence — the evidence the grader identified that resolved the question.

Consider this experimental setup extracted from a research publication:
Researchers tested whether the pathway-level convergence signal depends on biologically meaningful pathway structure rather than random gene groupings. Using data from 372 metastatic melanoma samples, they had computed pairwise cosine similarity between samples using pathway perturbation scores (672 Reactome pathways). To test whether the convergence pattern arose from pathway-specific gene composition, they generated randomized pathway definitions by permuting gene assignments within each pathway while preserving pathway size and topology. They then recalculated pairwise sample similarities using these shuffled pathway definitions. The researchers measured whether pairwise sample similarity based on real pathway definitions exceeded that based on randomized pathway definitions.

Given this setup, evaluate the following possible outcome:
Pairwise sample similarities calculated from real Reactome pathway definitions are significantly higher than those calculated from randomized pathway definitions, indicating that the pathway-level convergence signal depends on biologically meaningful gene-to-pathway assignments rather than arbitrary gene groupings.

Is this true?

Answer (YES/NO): YES